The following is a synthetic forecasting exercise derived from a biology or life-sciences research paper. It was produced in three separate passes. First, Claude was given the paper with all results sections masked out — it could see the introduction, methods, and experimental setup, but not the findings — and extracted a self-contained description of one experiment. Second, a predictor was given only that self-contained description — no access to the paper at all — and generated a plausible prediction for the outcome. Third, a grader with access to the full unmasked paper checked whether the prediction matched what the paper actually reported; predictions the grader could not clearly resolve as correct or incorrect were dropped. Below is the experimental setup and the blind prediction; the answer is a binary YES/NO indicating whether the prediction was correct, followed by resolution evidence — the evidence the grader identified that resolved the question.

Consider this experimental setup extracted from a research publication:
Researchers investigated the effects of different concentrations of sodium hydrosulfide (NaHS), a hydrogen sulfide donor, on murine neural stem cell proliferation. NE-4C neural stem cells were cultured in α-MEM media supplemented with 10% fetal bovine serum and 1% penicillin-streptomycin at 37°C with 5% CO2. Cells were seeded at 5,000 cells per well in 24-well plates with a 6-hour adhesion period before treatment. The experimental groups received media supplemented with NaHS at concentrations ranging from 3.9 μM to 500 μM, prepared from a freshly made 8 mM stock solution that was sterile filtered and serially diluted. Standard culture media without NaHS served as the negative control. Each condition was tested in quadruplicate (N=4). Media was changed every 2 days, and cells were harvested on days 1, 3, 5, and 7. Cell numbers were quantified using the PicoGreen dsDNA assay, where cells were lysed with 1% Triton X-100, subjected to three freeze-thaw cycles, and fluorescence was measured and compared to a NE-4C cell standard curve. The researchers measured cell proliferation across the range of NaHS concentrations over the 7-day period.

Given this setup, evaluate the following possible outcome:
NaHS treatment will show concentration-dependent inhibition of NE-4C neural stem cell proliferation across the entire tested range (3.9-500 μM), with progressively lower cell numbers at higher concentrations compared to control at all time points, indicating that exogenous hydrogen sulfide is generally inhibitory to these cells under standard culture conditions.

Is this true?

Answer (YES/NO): NO